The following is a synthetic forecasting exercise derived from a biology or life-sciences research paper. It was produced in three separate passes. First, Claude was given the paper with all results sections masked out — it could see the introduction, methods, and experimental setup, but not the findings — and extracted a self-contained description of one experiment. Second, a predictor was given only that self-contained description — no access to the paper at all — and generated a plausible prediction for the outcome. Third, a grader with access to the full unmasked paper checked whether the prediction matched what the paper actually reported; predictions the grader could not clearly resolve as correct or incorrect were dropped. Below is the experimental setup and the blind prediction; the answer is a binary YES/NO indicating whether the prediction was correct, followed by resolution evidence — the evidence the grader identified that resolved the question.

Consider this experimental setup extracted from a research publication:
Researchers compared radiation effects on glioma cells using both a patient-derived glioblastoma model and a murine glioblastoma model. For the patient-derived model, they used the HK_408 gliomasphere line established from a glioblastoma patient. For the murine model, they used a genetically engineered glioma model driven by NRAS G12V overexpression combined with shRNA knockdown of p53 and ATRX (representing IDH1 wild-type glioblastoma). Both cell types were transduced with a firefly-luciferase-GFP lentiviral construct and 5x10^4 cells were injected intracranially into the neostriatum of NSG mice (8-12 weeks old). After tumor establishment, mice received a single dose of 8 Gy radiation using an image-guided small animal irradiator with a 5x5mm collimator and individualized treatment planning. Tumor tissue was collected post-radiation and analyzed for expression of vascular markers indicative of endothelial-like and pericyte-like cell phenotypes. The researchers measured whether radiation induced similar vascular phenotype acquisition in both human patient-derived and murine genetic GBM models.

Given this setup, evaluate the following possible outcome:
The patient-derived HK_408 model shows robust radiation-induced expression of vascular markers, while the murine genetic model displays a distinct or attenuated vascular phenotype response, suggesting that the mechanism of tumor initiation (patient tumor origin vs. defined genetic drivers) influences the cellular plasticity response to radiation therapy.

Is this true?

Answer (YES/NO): NO